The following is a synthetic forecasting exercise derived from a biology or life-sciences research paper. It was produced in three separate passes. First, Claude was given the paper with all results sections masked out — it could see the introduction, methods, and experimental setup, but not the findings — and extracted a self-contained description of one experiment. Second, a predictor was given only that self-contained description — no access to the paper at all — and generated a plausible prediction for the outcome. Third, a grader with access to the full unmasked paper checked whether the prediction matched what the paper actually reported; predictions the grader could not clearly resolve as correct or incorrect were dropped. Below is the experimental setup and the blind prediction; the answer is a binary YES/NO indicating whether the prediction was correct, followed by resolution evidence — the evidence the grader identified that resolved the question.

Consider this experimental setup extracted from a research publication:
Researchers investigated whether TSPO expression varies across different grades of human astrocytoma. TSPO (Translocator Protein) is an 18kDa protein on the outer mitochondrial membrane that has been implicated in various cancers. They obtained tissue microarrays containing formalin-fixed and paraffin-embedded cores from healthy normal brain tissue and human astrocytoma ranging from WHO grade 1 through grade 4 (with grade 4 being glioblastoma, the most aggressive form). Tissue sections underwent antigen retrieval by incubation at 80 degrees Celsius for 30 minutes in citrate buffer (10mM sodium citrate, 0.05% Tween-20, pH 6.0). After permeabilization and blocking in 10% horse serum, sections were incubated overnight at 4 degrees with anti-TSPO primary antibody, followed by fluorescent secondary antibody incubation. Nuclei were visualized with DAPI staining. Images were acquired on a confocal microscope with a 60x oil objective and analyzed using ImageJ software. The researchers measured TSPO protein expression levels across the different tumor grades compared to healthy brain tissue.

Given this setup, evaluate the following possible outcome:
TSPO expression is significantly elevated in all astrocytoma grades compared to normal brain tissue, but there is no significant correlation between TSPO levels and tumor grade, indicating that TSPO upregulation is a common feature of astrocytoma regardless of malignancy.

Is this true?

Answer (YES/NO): NO